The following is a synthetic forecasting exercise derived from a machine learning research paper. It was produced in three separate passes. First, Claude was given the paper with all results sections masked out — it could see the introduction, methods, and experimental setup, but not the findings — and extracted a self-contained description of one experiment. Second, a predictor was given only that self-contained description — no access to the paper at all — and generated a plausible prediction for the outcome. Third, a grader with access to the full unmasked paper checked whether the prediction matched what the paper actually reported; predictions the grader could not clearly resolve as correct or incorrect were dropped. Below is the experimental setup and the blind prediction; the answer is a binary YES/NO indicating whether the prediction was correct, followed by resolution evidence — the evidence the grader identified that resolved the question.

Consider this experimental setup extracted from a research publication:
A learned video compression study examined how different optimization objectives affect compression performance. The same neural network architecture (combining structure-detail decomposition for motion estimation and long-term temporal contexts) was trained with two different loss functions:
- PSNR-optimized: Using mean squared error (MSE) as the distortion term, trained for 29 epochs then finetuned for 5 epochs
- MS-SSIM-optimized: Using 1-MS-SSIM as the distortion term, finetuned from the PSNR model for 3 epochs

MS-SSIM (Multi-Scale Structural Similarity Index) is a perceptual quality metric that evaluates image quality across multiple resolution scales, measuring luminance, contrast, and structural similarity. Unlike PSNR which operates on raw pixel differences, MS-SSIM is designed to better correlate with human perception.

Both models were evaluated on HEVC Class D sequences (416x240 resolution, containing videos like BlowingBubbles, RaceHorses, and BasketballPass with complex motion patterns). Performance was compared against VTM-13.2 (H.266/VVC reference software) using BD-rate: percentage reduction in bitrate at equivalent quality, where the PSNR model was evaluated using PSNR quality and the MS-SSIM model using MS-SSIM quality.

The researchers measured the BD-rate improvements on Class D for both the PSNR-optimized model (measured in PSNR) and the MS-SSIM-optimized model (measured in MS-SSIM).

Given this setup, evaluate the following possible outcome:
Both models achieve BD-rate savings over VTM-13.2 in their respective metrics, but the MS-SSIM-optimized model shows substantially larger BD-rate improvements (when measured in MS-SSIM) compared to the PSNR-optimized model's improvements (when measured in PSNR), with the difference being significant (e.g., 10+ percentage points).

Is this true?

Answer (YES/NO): YES